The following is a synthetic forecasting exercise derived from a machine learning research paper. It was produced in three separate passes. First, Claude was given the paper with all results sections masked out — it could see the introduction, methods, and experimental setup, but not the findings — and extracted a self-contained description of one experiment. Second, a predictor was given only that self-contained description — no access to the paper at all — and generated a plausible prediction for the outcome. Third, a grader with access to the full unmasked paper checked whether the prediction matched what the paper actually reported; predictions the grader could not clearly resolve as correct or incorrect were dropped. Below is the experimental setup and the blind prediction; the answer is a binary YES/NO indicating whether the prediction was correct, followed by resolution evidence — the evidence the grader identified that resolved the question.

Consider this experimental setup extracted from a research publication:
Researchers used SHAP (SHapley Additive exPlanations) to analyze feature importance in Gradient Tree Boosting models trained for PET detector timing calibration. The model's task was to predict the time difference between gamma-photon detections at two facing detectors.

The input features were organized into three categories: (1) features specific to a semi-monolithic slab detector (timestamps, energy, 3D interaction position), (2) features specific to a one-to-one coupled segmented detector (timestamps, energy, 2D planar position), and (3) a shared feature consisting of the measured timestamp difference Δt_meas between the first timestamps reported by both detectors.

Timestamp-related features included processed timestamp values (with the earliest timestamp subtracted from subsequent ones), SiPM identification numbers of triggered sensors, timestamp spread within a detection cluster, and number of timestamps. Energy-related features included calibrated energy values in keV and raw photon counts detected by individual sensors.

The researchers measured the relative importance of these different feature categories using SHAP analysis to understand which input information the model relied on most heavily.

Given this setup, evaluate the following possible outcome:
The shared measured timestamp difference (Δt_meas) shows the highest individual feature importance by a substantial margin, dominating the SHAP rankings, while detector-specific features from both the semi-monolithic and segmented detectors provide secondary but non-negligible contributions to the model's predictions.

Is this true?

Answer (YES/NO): YES